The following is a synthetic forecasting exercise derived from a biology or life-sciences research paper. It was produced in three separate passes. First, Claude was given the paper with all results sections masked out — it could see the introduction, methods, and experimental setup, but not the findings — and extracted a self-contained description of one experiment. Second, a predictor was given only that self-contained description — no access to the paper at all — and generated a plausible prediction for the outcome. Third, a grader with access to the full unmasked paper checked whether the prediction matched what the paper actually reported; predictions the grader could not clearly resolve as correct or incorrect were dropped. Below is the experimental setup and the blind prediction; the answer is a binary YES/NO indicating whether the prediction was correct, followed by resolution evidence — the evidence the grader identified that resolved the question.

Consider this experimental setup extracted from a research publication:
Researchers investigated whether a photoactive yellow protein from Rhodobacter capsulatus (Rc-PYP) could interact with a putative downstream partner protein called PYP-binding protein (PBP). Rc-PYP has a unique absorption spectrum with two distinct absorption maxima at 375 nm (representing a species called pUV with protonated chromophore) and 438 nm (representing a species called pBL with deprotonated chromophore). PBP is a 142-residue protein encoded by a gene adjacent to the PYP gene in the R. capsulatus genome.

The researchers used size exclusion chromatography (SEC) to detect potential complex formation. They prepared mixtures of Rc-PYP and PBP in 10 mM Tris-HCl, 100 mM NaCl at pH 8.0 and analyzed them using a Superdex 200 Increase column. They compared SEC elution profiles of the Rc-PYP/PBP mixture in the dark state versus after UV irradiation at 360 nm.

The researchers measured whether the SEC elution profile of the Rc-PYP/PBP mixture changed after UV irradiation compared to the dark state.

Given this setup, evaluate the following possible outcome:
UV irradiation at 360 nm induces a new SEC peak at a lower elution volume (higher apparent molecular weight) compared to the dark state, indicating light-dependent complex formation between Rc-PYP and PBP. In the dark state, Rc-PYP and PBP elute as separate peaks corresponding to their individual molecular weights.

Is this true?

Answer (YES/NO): YES